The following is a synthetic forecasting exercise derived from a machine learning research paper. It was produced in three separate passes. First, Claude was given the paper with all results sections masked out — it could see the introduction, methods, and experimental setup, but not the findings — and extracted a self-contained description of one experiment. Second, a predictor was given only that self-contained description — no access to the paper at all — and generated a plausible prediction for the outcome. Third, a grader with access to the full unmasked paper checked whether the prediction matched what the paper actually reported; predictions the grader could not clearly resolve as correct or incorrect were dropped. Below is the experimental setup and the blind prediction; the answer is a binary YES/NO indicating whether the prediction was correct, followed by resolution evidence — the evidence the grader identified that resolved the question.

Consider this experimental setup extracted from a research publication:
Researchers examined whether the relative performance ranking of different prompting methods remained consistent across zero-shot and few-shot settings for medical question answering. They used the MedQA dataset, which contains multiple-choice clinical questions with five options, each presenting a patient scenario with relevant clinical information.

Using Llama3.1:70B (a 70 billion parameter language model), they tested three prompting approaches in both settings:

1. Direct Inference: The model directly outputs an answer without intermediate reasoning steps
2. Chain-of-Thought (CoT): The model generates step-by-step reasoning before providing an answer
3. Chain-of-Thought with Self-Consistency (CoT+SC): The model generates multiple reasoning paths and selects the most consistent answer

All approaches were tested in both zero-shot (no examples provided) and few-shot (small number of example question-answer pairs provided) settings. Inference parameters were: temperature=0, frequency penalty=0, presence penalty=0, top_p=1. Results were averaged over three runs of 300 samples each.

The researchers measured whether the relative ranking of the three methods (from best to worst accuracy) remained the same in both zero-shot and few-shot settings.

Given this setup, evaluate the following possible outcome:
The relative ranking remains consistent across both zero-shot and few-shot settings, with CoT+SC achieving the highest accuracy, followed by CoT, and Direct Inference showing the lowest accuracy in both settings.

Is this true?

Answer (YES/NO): NO